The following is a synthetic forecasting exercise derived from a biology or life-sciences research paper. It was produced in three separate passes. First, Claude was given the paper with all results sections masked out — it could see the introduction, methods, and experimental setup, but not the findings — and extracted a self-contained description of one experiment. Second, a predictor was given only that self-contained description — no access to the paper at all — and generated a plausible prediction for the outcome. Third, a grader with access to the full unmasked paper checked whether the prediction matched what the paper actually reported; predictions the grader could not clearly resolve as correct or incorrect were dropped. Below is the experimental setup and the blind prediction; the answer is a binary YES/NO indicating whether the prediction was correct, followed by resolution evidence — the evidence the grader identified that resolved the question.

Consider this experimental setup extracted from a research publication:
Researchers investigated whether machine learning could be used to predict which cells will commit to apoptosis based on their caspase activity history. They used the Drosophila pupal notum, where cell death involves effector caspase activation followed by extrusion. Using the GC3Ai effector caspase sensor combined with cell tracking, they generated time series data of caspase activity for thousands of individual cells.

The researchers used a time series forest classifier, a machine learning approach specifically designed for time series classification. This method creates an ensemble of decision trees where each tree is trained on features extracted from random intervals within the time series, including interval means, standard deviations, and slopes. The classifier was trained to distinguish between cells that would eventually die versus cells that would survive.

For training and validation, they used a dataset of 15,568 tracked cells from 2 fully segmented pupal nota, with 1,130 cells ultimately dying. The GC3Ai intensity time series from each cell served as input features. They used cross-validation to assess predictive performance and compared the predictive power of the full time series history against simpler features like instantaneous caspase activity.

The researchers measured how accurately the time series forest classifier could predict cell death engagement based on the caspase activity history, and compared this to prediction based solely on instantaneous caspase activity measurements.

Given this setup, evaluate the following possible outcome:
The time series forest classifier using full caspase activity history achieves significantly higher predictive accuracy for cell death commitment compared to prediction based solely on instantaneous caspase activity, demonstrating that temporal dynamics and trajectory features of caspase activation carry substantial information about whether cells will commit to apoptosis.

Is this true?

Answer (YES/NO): NO